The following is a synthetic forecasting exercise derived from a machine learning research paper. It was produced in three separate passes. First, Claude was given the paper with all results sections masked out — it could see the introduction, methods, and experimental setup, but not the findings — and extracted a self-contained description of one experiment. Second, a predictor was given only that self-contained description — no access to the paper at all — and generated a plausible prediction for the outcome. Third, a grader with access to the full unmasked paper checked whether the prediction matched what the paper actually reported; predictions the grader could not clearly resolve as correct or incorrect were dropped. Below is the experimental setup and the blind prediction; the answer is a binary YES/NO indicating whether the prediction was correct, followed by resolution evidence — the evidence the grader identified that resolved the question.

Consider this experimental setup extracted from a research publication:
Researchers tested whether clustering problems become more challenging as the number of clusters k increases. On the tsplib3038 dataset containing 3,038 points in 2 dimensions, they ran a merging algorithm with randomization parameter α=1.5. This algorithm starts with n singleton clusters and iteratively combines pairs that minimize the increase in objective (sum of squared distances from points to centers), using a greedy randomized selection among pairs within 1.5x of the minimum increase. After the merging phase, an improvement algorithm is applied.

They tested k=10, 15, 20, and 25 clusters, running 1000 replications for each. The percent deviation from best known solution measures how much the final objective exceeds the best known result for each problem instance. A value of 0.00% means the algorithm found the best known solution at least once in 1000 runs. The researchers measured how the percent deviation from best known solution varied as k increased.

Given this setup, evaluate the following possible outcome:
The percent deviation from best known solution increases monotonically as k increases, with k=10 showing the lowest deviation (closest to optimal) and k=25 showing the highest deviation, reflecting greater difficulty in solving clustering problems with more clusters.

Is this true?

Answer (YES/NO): NO